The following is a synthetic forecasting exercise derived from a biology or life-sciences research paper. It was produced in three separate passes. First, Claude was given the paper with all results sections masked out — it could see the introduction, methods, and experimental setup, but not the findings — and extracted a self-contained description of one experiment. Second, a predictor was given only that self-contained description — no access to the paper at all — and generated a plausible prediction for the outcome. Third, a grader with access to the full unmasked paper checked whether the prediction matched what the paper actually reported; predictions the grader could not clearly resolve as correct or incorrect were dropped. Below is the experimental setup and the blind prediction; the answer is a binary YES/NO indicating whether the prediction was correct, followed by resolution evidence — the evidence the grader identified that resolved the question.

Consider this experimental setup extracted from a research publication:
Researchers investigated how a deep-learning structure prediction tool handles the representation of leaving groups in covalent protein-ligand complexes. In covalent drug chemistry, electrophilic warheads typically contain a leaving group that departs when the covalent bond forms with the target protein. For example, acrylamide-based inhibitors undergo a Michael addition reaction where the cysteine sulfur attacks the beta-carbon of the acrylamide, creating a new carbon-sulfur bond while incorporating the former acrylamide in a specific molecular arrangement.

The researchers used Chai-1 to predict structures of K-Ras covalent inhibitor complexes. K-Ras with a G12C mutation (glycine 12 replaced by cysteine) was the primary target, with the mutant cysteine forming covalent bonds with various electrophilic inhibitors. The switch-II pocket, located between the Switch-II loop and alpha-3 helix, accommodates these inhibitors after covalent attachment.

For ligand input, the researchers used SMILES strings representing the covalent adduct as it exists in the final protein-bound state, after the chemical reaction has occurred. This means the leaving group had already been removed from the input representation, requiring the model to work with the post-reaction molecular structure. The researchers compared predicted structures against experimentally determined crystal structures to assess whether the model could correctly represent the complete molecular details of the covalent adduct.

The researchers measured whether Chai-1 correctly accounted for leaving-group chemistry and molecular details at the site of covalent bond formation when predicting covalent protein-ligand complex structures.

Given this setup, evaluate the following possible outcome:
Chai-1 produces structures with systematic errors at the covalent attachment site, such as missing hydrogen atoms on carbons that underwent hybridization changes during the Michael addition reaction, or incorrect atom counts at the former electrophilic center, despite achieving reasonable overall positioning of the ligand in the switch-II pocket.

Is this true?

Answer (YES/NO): NO